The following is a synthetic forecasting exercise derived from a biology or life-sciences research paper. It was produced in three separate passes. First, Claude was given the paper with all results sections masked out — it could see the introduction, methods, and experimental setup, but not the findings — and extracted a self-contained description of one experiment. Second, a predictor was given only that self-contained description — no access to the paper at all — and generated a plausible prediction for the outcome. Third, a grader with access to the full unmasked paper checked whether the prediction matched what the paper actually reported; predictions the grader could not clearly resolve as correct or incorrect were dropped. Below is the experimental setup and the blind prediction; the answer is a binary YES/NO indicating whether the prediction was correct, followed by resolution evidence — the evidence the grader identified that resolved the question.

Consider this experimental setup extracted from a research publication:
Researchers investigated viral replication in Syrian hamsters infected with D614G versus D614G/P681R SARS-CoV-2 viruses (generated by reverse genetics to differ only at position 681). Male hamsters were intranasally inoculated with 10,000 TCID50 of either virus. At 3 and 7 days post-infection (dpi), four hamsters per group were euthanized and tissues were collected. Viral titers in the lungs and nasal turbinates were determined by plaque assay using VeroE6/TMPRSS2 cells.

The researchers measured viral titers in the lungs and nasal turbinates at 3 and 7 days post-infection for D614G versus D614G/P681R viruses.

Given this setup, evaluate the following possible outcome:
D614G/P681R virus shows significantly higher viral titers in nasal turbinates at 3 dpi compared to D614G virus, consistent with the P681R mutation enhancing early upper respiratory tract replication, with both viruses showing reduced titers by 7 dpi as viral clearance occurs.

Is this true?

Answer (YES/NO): NO